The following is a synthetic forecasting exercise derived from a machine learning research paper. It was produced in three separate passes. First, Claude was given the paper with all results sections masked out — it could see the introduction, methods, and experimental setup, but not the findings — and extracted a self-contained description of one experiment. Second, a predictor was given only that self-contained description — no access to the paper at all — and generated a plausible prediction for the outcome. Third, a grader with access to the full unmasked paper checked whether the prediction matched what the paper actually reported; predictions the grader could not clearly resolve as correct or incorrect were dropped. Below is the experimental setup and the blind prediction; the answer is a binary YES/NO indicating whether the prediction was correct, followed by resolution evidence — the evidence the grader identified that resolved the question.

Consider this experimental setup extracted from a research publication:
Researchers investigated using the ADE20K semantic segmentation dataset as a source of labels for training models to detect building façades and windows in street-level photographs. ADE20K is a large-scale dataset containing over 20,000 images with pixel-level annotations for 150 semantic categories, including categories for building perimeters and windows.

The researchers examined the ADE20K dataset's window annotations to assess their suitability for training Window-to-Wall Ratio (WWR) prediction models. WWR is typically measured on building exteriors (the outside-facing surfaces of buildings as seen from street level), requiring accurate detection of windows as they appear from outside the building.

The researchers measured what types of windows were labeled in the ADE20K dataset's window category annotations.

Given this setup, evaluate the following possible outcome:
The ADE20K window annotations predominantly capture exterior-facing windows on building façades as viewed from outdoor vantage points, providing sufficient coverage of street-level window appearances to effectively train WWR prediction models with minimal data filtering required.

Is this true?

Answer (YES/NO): NO